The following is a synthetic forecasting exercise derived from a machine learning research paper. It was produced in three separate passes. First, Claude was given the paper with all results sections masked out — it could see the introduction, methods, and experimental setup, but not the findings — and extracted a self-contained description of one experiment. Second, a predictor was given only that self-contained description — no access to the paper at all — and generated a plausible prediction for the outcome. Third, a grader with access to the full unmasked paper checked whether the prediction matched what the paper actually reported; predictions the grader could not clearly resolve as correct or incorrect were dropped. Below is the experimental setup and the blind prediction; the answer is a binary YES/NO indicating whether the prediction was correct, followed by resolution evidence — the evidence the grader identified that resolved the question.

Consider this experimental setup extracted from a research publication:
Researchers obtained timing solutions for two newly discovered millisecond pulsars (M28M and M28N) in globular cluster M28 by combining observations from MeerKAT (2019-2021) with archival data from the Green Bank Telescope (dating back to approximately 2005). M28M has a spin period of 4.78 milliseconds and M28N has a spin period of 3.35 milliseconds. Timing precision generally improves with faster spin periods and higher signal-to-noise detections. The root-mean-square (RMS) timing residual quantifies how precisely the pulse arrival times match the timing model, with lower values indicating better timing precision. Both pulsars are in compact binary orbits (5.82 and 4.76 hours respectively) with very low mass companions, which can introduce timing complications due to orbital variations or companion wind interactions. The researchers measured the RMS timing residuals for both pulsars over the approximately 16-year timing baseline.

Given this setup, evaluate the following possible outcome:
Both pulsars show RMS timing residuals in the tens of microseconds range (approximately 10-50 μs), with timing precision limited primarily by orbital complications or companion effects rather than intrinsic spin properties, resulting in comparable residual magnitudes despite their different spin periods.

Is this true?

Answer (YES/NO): NO